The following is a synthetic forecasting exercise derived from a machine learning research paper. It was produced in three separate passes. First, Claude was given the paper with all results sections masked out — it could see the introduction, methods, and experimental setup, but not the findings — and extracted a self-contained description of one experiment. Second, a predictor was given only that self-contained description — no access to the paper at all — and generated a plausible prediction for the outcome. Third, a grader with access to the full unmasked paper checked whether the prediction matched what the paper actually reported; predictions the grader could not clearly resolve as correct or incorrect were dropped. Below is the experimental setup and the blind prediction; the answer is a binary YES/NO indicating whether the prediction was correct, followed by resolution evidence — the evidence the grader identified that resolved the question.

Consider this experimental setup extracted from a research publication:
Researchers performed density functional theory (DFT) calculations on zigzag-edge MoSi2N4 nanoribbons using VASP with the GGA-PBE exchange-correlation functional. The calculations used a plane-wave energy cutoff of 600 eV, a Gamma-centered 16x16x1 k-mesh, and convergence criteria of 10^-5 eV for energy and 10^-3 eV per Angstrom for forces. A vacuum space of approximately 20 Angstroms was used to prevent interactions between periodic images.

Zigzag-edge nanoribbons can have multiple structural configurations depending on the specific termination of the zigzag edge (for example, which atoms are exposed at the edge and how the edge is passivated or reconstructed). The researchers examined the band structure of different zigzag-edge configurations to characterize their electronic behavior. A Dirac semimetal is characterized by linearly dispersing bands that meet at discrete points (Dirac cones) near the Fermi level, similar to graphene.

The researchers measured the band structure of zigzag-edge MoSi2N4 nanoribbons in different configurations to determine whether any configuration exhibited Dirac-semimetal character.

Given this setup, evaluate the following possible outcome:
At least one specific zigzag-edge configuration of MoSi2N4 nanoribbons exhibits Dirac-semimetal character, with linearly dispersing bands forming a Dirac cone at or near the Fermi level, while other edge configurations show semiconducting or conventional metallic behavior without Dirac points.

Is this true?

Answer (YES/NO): YES